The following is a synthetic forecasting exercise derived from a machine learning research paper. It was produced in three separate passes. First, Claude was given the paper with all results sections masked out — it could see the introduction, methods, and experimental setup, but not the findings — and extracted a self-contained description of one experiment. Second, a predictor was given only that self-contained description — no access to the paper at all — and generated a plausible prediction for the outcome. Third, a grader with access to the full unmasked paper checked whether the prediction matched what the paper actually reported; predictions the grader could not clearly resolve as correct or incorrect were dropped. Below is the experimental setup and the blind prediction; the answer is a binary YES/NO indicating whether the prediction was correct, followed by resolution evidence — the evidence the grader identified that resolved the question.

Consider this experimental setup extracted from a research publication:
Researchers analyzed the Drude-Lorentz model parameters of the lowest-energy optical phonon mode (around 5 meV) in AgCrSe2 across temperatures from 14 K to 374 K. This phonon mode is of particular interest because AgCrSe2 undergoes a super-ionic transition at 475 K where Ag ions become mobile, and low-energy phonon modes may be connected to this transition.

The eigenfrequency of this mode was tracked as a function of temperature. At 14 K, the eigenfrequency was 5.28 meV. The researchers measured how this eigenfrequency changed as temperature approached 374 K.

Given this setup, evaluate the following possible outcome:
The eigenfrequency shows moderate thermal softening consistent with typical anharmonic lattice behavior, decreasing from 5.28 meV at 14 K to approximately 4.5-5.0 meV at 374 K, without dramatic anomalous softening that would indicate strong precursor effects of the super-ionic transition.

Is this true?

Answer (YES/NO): YES